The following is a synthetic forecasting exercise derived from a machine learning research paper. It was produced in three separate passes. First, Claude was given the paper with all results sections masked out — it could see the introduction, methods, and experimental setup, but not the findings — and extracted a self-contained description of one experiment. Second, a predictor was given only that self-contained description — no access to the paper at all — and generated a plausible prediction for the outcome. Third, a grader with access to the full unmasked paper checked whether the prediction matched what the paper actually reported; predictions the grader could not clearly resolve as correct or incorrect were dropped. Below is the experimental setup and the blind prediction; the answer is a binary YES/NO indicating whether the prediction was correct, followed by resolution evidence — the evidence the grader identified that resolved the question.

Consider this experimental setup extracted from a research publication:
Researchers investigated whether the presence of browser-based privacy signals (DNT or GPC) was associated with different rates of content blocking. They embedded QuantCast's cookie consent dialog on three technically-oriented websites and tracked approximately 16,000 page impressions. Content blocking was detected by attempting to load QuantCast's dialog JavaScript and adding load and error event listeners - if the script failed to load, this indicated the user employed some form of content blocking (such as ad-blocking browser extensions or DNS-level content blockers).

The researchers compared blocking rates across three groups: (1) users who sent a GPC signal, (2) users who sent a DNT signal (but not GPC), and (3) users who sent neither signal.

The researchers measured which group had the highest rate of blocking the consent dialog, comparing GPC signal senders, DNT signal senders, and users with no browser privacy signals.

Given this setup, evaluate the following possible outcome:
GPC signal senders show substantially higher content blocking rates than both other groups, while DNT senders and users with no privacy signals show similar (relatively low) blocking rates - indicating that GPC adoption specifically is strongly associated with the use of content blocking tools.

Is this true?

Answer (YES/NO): NO